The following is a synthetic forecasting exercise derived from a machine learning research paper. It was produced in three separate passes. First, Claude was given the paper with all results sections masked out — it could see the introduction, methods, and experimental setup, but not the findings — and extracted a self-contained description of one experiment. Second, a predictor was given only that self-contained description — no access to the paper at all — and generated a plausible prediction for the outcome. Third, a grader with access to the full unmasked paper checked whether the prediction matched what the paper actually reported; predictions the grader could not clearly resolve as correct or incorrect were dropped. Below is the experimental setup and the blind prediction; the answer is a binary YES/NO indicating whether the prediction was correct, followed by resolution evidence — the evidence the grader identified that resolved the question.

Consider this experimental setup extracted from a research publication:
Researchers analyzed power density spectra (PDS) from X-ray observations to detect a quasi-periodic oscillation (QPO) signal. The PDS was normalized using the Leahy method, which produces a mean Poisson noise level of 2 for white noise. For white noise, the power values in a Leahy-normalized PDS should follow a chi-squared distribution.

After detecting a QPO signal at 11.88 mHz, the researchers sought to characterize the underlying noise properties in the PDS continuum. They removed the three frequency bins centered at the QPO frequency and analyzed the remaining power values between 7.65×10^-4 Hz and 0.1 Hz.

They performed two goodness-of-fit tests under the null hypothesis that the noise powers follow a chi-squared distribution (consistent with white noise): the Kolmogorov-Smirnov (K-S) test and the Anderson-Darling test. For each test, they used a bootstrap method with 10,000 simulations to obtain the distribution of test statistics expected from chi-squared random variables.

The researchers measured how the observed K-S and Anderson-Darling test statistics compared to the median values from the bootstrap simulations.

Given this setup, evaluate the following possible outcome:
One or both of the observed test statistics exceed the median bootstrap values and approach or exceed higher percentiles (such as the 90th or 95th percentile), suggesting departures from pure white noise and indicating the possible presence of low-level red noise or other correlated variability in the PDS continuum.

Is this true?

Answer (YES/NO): NO